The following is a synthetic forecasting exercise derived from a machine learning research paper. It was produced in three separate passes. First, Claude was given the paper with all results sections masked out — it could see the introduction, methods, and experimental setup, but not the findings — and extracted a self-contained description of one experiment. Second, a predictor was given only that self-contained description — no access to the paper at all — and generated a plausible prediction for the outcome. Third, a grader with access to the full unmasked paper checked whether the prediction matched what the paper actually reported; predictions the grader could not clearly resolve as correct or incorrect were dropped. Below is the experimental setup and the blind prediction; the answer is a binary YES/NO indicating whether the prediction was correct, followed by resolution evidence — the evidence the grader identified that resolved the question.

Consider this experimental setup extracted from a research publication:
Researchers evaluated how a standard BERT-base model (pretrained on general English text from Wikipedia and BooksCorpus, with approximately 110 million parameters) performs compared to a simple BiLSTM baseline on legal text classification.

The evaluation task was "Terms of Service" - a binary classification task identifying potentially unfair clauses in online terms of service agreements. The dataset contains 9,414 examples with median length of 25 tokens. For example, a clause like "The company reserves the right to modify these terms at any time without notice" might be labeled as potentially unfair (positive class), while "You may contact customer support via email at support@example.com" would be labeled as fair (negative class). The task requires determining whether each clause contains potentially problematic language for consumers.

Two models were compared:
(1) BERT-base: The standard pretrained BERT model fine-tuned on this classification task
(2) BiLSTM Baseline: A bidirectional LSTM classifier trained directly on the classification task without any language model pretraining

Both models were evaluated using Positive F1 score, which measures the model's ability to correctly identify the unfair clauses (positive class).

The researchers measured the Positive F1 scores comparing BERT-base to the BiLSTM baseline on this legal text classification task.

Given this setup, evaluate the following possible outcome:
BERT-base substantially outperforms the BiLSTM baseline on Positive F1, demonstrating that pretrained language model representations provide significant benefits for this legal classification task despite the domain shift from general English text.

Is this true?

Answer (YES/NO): NO